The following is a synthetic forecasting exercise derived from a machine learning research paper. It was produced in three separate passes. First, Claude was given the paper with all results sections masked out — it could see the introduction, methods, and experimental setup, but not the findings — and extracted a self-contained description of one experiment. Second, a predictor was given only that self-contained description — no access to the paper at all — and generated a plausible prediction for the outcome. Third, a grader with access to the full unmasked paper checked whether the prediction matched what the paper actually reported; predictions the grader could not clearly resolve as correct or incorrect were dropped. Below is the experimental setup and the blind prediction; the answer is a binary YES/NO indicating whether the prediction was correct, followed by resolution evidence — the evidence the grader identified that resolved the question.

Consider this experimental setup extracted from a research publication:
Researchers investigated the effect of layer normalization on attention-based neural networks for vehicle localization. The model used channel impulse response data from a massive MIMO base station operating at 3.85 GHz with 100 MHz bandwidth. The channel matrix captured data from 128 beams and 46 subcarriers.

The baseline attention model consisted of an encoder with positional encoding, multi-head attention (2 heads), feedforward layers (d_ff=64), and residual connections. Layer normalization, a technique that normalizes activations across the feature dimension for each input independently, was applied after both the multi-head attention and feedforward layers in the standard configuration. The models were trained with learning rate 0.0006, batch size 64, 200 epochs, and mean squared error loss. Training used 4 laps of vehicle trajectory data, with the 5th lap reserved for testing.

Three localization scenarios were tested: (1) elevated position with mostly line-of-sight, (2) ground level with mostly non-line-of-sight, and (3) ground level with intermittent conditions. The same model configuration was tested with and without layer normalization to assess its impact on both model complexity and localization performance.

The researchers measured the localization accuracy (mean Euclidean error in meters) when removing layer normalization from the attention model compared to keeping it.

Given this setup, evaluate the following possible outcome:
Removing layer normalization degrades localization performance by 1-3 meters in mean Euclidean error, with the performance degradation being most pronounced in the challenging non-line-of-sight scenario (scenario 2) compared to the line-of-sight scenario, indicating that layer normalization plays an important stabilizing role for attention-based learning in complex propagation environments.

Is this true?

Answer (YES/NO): NO